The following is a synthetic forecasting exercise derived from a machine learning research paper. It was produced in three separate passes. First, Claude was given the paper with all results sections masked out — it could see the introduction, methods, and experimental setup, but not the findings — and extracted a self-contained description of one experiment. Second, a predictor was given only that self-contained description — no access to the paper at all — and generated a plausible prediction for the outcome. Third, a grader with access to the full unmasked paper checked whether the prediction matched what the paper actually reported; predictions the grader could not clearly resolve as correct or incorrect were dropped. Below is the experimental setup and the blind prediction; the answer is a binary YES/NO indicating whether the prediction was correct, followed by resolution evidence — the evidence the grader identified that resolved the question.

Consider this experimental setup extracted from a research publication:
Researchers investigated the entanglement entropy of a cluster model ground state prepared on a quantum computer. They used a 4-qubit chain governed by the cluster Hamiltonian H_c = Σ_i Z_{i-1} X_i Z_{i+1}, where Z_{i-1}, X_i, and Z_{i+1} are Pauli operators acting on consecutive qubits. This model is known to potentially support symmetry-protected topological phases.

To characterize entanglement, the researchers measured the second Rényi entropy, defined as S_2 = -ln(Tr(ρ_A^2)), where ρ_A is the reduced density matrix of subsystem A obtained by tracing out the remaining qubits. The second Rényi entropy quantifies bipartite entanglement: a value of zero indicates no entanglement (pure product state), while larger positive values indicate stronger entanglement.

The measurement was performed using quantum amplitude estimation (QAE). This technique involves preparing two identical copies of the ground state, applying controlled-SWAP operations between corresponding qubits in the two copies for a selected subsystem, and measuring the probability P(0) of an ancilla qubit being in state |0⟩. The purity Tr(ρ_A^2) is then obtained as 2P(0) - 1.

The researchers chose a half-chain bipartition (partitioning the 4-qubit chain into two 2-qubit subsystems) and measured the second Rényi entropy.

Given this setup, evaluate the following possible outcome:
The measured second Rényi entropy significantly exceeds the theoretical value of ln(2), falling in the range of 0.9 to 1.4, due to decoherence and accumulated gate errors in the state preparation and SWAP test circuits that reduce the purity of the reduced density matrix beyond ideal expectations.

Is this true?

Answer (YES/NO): NO